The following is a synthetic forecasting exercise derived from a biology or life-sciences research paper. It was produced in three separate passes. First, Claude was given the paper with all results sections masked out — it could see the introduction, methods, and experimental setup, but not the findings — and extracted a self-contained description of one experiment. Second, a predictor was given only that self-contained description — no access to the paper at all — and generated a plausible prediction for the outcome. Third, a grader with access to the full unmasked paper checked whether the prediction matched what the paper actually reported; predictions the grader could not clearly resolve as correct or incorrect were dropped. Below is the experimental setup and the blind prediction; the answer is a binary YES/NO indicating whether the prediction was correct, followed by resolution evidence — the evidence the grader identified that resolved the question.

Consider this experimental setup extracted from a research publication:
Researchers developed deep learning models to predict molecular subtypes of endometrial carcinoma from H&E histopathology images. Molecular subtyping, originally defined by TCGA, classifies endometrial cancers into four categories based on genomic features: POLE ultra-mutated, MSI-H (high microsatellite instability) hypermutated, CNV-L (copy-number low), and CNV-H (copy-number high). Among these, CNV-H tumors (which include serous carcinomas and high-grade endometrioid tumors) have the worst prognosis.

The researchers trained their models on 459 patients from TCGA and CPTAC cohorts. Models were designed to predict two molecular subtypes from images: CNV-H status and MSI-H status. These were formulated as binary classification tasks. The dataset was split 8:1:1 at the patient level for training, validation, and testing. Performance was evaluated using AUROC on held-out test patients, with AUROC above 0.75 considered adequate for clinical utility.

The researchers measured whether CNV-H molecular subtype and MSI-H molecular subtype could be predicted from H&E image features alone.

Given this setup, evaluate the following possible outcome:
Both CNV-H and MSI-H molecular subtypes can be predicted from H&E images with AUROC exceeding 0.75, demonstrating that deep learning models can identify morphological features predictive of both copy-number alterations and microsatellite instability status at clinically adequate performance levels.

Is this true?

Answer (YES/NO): YES